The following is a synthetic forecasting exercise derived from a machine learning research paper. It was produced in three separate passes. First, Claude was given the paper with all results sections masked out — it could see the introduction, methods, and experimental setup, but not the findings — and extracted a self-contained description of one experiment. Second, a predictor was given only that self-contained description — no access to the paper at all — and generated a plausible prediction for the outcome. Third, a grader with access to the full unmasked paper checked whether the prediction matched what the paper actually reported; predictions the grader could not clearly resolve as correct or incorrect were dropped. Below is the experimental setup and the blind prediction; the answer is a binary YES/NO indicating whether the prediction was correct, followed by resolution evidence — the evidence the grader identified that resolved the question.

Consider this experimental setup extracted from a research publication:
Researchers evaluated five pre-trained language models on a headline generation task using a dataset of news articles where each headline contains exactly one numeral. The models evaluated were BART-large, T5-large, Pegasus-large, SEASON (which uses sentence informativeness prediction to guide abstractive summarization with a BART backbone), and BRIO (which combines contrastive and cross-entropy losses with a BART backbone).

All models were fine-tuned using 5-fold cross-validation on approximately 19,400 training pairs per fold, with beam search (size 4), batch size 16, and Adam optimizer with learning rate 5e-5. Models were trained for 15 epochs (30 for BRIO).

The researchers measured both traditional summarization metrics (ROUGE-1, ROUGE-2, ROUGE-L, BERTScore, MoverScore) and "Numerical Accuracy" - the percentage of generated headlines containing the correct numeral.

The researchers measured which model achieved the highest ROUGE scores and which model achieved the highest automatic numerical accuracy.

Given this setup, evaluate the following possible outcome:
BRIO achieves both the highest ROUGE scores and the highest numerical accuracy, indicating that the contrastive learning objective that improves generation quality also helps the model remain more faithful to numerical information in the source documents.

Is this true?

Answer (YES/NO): NO